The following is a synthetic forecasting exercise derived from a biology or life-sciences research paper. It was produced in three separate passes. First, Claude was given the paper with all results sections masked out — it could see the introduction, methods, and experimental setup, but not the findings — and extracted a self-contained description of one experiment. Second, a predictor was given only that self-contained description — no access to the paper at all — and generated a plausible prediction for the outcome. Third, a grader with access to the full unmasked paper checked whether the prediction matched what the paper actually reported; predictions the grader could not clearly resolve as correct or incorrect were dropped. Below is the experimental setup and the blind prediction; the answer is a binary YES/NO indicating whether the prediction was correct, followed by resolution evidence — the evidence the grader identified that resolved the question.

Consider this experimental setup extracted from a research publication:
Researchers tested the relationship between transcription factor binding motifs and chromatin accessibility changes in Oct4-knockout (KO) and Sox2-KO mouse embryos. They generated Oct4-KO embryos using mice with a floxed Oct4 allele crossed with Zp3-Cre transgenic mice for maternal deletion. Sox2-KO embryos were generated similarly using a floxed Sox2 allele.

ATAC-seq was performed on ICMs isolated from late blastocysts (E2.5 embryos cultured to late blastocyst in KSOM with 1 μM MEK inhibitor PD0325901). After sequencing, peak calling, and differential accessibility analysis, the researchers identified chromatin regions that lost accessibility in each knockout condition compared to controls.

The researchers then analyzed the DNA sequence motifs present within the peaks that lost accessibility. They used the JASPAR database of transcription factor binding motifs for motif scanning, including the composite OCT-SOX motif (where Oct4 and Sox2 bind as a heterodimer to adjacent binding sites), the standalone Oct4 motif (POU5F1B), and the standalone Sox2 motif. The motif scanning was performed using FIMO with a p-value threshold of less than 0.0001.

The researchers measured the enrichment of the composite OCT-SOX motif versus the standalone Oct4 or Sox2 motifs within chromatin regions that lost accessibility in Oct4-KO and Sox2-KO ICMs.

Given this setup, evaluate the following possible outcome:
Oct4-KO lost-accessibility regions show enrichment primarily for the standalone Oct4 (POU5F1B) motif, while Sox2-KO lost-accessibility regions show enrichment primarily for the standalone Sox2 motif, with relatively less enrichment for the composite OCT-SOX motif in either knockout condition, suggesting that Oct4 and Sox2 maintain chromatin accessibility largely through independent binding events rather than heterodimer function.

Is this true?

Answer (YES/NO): NO